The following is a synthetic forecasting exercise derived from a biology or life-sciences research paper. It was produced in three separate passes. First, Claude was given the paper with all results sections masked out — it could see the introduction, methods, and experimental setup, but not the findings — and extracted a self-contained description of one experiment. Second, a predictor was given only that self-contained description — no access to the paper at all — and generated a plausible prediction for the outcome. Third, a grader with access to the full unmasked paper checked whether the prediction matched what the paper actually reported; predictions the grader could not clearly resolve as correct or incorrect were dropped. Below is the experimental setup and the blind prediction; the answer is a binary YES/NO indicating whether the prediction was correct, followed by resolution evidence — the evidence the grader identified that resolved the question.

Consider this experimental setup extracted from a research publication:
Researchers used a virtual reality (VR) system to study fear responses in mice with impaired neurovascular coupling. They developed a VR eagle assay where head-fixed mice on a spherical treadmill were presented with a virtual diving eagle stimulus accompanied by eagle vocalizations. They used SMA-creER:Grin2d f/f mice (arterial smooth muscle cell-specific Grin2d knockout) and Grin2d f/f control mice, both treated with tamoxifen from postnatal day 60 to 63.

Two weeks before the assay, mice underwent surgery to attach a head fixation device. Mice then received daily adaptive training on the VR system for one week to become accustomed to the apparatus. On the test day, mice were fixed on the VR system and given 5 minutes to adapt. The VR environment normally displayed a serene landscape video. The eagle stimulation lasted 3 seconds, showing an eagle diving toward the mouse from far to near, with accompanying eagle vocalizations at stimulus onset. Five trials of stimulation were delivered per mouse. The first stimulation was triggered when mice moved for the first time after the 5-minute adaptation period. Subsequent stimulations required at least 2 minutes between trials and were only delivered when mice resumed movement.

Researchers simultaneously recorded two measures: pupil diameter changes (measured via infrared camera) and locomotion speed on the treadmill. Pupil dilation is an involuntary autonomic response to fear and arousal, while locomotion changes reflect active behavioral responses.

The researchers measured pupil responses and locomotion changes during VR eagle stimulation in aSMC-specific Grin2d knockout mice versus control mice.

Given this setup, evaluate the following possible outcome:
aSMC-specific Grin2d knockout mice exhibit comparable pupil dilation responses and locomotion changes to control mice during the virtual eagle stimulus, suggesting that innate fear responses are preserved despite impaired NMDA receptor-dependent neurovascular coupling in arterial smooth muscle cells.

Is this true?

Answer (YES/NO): NO